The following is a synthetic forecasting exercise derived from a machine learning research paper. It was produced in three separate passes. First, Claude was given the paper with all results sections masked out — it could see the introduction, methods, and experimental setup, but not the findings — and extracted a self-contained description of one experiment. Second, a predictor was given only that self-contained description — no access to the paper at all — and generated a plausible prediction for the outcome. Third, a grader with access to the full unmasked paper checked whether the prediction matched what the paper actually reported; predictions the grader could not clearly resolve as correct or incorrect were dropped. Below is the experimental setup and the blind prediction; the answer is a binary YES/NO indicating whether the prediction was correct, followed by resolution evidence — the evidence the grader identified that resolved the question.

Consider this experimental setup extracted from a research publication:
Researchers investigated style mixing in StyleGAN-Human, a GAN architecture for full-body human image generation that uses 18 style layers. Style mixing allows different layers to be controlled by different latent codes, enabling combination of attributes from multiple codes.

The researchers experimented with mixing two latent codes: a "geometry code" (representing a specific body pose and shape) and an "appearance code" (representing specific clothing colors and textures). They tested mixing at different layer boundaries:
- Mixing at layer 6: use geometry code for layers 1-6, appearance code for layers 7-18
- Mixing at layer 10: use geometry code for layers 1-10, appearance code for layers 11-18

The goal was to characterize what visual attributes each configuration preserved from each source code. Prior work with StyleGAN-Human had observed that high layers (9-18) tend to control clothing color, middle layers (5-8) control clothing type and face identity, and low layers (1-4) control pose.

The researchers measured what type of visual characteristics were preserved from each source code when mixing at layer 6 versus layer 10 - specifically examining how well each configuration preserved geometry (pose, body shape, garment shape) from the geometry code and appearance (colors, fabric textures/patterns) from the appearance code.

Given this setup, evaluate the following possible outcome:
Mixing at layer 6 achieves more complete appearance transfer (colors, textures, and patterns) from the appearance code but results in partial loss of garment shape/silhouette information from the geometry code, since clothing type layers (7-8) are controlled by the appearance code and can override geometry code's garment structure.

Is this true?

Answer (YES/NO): YES